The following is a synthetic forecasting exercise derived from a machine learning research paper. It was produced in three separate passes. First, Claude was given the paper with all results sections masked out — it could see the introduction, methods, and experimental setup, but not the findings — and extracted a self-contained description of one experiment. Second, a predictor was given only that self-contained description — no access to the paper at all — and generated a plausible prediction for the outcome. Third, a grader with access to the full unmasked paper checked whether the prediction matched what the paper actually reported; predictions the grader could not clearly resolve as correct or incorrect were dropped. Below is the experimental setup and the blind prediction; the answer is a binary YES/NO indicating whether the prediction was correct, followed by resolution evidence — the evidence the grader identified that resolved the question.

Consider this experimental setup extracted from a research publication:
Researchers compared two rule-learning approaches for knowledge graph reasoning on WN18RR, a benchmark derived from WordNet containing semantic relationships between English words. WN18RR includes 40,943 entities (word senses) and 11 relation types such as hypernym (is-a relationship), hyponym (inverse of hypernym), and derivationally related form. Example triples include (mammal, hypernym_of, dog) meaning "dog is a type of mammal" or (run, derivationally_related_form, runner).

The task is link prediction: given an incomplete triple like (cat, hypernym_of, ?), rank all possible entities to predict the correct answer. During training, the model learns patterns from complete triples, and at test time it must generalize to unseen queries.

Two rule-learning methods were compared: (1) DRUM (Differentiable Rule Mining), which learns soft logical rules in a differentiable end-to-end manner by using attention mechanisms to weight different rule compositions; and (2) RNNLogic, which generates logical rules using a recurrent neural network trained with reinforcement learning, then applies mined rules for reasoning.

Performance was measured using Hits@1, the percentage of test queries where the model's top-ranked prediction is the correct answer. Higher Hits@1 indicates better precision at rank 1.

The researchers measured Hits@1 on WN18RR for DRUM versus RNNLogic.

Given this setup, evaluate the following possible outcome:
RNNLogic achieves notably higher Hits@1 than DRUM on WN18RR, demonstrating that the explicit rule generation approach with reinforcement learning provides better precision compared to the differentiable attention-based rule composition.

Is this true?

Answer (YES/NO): YES